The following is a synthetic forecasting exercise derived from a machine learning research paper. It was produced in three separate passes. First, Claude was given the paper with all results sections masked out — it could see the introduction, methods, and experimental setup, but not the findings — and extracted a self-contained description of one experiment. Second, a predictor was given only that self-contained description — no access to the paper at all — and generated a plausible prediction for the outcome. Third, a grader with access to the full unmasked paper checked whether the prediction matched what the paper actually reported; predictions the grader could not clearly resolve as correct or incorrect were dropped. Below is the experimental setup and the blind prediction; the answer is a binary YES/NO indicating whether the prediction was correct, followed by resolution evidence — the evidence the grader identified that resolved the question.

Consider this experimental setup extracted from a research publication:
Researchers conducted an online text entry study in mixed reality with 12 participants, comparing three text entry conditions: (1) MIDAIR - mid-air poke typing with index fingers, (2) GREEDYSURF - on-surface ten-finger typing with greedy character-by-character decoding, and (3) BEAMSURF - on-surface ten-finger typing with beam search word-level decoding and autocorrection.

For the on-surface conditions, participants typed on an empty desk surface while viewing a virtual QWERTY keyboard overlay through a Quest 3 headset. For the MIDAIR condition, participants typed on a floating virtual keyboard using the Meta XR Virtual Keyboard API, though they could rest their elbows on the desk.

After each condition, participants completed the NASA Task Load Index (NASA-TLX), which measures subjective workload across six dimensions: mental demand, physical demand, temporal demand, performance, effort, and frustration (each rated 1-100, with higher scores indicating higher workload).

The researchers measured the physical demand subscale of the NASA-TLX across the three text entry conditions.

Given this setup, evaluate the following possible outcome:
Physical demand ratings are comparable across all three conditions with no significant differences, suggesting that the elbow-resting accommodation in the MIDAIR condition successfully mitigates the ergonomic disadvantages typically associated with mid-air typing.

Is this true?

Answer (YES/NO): NO